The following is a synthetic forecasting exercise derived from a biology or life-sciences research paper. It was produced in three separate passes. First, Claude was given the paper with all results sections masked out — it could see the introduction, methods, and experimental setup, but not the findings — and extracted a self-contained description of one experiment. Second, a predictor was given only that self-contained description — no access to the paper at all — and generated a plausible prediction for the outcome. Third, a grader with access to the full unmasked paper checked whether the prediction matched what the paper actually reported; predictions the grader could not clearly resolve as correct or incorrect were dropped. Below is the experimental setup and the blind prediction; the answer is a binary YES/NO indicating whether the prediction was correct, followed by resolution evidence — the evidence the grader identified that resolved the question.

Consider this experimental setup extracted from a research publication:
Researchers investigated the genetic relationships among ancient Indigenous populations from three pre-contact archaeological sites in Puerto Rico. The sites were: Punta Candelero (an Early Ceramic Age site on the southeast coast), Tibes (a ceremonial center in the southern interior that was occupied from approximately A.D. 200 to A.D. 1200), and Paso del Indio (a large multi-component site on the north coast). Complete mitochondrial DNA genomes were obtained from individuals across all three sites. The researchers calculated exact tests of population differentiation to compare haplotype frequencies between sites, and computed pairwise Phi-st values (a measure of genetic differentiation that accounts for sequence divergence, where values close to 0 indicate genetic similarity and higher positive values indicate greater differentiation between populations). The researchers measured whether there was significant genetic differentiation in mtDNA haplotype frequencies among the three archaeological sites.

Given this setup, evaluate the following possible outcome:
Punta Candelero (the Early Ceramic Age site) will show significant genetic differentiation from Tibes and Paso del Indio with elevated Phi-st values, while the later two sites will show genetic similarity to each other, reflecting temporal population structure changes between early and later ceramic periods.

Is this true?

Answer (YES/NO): NO